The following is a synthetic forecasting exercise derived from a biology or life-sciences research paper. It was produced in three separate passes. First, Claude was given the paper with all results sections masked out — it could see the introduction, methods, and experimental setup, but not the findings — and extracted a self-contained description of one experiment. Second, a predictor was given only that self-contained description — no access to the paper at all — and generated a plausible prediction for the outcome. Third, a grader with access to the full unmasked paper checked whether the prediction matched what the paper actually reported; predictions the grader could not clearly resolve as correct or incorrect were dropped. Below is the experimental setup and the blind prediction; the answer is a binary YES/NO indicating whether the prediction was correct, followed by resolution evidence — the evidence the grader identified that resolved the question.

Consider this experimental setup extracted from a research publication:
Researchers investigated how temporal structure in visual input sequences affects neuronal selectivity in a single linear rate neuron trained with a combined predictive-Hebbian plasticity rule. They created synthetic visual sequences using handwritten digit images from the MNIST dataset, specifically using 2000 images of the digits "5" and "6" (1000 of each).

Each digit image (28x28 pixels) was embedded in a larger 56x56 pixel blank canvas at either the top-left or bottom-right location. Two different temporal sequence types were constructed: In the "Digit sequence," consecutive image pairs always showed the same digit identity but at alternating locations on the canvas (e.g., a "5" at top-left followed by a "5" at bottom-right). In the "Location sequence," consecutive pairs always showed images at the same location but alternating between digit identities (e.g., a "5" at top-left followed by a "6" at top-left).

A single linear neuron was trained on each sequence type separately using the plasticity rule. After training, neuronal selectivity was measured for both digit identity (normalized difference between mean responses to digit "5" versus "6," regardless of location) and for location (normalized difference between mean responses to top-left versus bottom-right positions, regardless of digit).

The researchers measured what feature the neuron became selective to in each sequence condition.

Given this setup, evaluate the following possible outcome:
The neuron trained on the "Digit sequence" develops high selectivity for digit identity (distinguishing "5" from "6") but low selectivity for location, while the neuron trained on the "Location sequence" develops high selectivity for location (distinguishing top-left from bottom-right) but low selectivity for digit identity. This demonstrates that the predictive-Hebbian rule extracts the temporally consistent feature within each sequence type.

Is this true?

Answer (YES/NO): YES